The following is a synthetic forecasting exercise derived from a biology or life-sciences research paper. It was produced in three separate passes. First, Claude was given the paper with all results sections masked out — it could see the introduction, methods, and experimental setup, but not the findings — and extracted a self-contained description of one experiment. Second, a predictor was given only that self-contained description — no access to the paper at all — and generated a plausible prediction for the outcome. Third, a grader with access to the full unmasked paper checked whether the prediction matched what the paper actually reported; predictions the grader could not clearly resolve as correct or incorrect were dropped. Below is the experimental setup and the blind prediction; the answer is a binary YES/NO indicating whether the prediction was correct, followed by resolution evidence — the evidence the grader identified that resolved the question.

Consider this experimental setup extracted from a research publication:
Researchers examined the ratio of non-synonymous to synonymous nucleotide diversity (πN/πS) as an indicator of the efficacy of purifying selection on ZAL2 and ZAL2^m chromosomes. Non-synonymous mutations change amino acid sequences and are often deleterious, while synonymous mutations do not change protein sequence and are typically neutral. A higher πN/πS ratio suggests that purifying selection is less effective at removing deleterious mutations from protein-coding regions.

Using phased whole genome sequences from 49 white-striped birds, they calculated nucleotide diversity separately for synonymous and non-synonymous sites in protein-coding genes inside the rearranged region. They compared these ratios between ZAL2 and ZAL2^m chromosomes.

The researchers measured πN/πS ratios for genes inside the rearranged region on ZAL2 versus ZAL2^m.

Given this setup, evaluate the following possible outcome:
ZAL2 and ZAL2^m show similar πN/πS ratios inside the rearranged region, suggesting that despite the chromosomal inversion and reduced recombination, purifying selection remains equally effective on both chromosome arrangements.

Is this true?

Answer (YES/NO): NO